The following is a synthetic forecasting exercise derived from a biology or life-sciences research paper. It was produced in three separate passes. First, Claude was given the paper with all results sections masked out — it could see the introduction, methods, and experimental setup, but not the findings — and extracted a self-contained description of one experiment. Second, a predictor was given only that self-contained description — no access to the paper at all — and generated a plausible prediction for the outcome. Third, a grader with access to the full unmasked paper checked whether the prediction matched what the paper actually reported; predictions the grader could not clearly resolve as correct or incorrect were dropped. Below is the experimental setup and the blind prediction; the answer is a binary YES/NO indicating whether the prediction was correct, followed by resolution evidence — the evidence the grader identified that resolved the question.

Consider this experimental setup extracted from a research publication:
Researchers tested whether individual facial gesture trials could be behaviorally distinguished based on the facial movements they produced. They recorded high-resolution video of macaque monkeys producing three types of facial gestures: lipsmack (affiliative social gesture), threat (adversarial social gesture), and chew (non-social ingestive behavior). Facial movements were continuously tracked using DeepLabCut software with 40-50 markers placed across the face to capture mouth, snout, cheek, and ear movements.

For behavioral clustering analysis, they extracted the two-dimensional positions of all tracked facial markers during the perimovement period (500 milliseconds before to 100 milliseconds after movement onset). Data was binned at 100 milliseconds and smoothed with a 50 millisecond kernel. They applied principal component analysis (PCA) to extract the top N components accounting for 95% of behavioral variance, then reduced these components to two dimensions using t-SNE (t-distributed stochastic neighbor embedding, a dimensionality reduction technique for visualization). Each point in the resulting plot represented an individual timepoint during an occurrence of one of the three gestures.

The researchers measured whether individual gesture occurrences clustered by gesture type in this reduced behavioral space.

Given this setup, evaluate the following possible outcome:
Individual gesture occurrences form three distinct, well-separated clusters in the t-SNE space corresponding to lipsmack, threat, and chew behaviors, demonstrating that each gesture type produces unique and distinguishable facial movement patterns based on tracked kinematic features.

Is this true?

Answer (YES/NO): YES